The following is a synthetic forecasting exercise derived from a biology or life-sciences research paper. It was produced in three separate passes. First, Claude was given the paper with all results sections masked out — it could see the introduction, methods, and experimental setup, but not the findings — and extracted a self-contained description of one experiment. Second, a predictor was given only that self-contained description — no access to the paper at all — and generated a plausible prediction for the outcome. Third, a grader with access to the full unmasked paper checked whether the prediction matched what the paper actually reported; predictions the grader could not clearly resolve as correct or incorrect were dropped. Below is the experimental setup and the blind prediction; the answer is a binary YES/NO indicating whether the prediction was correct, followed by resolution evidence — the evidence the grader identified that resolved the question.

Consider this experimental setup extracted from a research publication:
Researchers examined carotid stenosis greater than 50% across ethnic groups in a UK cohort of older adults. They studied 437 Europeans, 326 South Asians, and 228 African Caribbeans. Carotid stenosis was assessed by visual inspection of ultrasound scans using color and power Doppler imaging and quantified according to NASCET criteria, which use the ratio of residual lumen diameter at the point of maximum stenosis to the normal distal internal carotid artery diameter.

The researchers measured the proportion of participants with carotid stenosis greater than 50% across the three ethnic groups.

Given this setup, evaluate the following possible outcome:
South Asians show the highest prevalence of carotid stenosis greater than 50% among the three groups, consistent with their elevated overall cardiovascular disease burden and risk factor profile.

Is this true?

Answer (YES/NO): YES